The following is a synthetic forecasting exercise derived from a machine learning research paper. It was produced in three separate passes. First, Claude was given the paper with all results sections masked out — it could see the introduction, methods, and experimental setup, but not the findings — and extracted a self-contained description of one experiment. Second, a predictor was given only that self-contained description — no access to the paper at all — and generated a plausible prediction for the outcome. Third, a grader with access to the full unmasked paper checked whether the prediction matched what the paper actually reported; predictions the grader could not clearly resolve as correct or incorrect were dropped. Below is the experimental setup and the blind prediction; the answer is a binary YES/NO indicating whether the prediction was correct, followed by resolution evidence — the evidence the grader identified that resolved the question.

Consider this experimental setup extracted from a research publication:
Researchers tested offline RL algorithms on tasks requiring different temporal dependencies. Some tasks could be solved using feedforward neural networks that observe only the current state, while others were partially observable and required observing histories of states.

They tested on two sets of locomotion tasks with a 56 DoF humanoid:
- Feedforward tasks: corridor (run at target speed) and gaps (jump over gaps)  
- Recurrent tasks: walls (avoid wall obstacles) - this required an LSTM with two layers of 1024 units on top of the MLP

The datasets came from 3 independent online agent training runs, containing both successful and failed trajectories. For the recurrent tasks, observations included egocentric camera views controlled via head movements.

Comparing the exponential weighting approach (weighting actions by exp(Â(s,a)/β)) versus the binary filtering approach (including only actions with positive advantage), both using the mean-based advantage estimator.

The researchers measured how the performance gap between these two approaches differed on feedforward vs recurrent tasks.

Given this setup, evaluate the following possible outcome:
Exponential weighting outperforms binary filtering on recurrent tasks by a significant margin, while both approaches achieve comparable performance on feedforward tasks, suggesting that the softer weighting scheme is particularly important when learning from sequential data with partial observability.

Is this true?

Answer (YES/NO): NO